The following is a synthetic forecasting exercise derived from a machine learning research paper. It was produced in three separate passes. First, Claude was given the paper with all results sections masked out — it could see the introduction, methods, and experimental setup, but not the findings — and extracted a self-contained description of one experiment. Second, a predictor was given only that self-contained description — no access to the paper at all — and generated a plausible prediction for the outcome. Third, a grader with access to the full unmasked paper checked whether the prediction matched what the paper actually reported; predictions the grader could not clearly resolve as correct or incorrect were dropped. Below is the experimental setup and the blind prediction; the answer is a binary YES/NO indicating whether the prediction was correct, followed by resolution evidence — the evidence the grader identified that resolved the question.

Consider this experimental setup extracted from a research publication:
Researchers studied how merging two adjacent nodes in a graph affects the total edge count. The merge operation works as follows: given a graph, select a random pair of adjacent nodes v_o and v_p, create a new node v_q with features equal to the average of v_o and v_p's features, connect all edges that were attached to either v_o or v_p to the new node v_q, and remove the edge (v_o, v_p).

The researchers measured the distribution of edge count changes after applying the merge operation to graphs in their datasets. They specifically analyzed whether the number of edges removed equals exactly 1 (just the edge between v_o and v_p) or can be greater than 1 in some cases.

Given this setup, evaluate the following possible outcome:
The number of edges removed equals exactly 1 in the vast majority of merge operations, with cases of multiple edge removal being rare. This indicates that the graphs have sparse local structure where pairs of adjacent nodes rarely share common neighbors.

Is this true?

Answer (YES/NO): NO